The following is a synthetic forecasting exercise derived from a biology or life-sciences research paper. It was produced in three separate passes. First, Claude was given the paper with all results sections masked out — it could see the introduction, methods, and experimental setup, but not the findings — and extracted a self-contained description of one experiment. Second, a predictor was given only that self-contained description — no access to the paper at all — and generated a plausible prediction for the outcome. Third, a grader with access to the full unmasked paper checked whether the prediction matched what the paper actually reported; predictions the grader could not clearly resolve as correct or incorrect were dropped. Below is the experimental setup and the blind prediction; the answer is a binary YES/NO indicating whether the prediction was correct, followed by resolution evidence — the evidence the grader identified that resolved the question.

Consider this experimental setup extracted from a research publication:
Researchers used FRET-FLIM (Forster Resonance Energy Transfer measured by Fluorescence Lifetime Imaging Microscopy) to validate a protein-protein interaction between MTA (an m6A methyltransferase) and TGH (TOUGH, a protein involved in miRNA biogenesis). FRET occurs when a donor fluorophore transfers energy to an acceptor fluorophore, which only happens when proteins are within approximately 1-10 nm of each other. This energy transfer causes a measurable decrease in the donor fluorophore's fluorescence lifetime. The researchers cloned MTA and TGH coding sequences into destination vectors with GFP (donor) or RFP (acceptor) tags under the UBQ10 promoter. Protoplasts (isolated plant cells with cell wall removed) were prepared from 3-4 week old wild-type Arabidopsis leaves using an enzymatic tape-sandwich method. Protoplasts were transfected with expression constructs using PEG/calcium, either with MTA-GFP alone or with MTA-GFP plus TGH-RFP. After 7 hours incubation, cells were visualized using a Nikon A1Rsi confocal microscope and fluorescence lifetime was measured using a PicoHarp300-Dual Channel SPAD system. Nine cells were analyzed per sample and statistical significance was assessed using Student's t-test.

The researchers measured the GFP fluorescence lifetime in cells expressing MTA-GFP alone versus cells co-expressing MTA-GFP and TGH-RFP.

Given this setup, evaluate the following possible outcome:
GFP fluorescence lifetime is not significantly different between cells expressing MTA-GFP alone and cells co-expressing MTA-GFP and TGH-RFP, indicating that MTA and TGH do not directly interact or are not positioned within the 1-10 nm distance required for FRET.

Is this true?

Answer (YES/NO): NO